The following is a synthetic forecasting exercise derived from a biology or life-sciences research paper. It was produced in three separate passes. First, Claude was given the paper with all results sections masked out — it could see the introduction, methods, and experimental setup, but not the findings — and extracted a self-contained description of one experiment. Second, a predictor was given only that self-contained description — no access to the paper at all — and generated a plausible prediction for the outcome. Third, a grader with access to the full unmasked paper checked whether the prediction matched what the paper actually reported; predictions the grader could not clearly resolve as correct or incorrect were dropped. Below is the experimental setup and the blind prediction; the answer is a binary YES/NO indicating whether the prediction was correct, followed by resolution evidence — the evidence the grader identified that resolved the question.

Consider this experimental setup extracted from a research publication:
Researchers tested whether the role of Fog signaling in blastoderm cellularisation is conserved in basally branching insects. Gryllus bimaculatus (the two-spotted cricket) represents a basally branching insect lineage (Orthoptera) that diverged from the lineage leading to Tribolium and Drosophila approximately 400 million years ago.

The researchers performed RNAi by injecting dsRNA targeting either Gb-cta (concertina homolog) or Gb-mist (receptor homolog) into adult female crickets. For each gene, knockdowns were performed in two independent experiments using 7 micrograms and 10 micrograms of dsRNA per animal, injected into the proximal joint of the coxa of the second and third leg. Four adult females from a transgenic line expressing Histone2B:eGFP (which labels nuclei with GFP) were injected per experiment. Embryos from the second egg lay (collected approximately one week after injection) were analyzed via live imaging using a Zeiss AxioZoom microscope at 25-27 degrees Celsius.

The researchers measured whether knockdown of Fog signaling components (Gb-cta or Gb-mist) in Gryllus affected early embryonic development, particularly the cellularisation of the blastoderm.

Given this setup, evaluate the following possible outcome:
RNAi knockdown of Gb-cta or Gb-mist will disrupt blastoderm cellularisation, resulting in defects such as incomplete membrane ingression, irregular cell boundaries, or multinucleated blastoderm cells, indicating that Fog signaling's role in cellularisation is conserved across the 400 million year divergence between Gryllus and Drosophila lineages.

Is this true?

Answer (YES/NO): YES